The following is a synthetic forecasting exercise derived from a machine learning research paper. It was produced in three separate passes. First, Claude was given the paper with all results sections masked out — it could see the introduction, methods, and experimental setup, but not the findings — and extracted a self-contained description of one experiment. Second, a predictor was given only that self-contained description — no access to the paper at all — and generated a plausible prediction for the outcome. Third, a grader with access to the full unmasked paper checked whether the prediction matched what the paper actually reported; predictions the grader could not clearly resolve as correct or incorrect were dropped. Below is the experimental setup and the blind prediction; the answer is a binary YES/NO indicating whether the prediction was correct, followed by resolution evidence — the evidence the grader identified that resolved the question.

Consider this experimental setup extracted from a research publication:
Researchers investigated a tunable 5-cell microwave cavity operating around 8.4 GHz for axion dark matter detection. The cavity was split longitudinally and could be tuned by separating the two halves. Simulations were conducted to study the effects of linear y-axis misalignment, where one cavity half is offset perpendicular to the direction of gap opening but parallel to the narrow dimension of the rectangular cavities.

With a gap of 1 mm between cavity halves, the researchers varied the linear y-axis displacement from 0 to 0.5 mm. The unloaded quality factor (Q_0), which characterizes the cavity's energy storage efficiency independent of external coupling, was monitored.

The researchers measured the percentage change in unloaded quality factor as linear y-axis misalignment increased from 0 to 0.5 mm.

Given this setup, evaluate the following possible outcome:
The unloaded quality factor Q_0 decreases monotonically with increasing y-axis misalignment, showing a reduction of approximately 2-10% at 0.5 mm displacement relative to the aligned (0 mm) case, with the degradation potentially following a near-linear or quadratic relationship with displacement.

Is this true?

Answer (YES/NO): NO